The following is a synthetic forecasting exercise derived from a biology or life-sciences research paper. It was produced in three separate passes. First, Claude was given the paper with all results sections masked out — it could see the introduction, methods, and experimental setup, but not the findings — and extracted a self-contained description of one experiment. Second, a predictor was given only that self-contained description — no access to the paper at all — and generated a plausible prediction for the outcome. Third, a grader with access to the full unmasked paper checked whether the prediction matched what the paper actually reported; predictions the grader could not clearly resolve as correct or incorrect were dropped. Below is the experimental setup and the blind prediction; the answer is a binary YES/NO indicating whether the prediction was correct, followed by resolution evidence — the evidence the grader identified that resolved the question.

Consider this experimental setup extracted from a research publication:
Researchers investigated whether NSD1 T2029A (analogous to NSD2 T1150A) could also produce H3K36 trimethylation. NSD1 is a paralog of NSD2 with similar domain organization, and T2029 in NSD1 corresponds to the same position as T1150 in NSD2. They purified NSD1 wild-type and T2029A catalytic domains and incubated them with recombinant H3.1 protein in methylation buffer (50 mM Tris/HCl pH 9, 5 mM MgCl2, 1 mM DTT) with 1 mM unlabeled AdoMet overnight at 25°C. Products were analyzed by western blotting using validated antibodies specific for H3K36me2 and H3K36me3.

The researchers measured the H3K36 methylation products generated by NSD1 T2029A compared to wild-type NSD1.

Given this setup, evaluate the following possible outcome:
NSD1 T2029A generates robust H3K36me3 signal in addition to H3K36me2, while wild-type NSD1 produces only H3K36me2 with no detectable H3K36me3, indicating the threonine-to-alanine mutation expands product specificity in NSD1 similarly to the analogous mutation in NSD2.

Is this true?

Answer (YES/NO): YES